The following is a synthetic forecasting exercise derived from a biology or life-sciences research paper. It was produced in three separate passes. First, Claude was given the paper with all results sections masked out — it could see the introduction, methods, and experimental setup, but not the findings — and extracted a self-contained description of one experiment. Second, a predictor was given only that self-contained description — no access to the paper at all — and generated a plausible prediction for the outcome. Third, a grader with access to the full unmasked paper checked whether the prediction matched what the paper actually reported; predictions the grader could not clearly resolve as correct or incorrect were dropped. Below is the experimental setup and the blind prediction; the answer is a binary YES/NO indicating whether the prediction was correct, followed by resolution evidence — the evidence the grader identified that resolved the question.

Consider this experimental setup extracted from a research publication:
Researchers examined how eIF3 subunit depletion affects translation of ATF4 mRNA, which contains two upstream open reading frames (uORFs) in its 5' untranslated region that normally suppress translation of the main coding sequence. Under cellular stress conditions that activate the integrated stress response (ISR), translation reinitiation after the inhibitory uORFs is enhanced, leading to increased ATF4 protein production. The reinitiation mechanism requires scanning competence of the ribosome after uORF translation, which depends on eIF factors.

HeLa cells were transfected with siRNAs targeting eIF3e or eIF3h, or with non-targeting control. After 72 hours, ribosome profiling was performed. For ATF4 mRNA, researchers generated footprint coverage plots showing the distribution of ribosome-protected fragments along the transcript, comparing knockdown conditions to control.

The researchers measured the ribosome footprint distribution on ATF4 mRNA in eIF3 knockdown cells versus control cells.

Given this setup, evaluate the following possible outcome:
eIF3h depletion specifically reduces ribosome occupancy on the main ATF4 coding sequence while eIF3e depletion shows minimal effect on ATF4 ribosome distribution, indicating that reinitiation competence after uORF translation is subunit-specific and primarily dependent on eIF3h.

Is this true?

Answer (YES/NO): NO